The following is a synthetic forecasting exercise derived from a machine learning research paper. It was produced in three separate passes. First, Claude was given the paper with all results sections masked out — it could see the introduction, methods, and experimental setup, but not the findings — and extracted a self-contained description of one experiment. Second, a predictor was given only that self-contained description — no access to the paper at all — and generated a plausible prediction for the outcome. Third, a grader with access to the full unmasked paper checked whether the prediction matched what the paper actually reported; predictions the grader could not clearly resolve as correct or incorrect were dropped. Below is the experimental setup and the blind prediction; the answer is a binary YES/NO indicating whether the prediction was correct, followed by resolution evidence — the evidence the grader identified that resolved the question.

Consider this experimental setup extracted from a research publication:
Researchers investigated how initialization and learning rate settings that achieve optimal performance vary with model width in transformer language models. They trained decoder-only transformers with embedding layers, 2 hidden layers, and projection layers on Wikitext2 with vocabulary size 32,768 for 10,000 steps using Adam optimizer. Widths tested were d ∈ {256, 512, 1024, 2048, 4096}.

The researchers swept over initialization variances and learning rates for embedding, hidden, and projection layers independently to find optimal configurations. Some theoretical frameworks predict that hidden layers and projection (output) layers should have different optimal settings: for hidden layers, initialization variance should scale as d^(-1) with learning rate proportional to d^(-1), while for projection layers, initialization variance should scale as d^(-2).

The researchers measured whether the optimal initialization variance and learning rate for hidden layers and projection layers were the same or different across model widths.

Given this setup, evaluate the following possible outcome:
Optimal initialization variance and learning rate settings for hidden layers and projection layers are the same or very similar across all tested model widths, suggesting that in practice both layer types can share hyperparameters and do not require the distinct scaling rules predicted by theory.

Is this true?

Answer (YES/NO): YES